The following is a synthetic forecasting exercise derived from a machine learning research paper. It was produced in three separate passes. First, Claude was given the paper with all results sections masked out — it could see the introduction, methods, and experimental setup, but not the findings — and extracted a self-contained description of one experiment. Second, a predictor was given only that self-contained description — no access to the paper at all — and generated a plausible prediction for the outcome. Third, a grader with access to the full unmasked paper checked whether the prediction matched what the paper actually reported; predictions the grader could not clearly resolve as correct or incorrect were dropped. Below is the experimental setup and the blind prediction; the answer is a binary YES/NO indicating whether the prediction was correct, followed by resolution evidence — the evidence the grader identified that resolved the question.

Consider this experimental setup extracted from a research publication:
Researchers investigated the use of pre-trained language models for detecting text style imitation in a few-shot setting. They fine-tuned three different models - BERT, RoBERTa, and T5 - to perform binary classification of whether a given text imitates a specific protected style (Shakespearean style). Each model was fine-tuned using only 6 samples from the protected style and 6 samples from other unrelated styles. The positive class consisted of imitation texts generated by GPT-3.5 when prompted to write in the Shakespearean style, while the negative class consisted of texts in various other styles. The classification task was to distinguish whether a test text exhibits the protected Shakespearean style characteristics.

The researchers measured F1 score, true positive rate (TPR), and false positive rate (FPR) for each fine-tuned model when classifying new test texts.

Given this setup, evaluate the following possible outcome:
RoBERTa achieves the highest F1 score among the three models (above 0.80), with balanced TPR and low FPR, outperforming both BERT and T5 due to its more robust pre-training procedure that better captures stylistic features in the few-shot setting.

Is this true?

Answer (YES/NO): NO